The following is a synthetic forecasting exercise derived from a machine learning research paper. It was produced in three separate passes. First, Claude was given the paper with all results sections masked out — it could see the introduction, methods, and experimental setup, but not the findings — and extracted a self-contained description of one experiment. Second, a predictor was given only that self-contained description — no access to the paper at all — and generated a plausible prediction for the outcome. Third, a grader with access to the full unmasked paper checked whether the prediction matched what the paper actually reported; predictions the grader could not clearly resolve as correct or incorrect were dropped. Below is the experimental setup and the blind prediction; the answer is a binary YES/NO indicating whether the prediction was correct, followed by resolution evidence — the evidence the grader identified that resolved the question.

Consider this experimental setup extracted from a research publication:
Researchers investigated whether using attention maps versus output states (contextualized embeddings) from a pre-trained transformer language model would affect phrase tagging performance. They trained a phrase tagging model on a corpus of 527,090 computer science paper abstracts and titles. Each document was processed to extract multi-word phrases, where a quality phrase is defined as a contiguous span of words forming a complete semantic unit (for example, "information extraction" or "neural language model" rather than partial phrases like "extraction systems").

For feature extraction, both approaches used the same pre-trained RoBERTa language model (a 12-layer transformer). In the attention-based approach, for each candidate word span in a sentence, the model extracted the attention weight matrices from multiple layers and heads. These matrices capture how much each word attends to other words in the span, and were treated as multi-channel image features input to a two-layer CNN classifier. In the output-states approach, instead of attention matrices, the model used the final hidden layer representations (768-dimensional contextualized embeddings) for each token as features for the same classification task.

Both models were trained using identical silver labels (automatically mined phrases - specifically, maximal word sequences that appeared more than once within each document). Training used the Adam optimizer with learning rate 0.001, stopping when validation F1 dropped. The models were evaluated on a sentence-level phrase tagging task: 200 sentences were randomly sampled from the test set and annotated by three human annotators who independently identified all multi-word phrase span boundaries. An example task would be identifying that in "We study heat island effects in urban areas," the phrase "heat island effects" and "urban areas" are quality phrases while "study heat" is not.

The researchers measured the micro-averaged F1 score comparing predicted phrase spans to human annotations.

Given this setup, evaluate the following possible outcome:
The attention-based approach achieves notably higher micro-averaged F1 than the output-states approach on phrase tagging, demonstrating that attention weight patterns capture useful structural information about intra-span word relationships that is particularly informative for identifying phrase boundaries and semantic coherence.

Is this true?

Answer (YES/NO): YES